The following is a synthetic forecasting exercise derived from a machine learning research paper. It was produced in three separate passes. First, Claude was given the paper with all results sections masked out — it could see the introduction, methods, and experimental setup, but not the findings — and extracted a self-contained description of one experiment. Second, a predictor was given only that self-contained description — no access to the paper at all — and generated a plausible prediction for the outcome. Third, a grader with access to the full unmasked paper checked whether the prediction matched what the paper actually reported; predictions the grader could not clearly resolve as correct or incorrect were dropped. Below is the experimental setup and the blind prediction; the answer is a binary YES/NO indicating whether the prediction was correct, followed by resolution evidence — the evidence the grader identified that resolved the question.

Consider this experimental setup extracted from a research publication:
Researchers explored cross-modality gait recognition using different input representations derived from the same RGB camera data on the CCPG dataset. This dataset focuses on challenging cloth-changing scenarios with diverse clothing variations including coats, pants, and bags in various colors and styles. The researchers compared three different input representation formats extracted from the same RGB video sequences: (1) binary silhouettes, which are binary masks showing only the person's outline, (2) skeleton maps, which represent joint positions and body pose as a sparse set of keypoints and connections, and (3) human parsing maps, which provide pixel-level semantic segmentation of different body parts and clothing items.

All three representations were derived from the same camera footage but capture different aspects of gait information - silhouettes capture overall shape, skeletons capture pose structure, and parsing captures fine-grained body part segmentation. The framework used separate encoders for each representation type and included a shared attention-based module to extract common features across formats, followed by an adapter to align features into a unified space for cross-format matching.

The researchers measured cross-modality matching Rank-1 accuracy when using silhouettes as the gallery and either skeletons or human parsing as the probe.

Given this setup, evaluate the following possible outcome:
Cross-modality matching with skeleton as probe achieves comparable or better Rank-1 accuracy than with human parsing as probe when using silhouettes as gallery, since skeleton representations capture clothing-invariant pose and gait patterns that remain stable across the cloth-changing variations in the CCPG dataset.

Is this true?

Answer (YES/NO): NO